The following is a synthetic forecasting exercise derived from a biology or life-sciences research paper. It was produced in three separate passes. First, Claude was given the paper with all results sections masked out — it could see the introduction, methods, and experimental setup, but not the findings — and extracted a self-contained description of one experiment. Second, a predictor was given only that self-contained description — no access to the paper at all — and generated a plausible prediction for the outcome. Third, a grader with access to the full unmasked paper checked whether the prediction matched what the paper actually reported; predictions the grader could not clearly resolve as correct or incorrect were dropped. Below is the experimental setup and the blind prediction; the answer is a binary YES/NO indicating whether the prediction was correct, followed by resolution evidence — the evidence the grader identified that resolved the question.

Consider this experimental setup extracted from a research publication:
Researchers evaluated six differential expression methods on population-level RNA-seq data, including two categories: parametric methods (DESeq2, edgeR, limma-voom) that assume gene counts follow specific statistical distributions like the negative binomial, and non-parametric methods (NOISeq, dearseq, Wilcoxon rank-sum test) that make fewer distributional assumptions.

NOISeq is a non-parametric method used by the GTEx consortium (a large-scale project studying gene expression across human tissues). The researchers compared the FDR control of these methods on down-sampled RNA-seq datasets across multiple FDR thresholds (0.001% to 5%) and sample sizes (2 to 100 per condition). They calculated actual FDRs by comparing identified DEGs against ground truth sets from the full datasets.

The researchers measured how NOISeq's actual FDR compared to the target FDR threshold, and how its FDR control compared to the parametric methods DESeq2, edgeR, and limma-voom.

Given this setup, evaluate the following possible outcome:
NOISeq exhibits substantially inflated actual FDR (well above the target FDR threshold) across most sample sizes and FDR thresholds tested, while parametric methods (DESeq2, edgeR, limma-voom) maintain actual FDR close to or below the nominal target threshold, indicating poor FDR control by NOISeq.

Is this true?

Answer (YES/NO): NO